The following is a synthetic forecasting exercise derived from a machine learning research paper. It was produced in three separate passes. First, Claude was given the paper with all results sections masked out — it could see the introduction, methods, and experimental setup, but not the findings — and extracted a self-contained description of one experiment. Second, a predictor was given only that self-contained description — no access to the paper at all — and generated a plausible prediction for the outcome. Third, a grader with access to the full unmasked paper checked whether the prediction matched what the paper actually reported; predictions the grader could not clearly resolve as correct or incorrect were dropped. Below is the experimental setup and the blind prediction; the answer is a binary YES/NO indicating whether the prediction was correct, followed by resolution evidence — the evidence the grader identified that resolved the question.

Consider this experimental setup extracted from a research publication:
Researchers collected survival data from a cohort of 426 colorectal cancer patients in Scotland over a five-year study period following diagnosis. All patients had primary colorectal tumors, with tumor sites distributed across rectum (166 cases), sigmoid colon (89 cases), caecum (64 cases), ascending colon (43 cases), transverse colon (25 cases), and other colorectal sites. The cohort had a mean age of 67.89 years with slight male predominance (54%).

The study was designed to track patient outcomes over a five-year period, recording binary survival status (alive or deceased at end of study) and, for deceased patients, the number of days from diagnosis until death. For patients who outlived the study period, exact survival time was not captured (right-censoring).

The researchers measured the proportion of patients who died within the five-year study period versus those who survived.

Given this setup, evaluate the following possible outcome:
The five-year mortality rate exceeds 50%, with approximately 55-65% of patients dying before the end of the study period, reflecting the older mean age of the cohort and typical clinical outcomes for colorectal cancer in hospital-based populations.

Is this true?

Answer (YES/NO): NO